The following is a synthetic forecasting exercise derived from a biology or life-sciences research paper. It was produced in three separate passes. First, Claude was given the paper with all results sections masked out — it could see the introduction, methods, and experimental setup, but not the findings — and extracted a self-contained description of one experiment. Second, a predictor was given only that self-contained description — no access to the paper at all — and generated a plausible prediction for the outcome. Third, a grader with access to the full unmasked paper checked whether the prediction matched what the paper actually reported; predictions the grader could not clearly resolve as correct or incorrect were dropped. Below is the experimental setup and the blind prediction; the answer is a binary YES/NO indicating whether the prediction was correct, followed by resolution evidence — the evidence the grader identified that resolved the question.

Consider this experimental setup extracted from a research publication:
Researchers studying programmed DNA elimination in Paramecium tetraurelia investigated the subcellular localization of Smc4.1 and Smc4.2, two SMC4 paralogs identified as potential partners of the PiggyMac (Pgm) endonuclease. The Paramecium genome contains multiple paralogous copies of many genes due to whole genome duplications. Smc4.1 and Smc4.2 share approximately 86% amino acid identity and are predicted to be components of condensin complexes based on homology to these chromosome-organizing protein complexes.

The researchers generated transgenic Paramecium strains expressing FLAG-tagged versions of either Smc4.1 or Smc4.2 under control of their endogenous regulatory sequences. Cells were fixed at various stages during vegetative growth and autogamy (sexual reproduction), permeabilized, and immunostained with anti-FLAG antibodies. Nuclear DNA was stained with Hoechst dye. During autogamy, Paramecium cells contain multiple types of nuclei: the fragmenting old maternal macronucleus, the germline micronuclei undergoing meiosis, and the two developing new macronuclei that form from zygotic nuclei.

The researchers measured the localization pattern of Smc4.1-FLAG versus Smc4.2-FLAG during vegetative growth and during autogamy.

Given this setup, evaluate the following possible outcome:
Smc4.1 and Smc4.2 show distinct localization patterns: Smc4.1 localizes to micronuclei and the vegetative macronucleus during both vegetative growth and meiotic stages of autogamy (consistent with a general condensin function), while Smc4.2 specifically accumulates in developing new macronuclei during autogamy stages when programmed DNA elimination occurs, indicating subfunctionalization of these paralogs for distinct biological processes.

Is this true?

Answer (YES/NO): YES